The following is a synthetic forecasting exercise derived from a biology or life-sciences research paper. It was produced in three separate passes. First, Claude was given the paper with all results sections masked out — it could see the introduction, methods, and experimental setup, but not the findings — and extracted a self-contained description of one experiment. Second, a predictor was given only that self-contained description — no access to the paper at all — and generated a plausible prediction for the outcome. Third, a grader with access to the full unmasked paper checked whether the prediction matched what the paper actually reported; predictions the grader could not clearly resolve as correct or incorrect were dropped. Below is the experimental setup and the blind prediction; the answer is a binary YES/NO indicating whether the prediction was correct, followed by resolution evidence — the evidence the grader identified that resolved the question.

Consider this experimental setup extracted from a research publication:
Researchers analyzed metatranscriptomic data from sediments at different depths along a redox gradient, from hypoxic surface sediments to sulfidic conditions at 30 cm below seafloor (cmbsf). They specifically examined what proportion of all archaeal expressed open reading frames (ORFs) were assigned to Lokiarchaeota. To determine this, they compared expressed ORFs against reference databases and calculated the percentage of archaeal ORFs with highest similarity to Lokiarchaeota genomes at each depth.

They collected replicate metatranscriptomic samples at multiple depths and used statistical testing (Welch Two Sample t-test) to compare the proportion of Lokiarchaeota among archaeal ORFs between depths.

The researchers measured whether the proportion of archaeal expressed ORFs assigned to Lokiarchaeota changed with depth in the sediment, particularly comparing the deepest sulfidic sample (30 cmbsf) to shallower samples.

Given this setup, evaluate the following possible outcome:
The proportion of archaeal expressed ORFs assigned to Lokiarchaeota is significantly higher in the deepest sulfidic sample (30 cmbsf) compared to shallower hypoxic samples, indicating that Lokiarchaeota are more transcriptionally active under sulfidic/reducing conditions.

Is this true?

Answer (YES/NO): YES